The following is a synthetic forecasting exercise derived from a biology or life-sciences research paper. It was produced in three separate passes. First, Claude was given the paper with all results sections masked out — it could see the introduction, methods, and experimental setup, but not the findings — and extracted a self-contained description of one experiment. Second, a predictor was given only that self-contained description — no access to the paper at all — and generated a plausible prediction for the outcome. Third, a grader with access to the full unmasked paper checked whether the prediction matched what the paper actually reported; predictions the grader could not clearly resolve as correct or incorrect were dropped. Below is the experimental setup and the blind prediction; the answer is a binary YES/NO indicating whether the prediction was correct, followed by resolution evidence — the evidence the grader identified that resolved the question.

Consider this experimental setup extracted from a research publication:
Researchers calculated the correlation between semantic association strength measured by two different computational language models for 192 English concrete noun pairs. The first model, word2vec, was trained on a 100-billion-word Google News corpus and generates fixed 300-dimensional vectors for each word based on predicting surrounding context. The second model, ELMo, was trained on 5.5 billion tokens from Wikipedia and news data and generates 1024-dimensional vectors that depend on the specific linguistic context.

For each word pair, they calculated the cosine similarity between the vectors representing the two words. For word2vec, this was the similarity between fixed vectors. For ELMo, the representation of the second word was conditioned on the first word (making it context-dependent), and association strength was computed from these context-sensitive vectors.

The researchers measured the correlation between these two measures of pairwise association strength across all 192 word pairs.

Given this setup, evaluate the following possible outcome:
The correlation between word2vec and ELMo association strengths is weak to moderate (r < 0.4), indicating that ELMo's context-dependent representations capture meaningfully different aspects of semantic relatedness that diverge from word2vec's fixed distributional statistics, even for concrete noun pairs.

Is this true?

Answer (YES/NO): NO